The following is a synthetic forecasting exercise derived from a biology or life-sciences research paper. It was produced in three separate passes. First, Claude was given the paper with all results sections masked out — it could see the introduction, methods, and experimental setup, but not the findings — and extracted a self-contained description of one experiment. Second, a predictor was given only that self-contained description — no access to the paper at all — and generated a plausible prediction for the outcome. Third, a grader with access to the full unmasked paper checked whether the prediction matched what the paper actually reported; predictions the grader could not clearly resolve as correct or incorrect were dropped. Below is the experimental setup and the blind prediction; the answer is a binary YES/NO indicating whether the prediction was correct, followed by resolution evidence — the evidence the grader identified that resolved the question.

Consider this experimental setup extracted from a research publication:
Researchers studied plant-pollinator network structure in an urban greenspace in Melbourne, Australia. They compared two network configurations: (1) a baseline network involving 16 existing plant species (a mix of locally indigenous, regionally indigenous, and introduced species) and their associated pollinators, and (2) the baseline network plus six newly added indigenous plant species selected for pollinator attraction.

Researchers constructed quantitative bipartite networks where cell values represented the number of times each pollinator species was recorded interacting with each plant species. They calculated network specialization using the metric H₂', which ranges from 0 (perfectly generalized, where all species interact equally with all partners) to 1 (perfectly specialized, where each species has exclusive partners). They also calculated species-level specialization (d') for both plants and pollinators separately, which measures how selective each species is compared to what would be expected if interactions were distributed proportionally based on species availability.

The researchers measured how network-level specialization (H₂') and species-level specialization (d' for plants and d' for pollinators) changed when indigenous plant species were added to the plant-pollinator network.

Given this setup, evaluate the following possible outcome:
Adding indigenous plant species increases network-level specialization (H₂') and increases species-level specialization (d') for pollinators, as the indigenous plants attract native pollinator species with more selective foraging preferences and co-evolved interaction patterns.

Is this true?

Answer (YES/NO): NO